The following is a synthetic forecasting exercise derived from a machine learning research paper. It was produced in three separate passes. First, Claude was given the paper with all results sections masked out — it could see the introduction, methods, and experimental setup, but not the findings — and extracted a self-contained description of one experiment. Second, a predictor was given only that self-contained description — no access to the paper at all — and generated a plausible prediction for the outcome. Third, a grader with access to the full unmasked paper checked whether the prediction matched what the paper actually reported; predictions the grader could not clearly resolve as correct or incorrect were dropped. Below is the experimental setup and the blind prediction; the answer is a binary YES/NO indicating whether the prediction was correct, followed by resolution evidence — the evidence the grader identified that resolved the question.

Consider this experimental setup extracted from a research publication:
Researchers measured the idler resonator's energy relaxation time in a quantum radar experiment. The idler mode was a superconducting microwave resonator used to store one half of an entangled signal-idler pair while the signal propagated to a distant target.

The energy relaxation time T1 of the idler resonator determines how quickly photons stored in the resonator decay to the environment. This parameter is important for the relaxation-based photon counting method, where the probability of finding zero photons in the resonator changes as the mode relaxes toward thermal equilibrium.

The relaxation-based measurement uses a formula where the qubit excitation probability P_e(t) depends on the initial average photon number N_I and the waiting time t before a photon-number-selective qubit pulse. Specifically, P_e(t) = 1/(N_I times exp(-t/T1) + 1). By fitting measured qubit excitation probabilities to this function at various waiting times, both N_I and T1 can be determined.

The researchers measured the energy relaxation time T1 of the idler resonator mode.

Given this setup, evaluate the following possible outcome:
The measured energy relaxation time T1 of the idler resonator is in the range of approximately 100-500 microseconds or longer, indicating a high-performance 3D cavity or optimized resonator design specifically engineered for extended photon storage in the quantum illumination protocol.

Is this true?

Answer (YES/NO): NO